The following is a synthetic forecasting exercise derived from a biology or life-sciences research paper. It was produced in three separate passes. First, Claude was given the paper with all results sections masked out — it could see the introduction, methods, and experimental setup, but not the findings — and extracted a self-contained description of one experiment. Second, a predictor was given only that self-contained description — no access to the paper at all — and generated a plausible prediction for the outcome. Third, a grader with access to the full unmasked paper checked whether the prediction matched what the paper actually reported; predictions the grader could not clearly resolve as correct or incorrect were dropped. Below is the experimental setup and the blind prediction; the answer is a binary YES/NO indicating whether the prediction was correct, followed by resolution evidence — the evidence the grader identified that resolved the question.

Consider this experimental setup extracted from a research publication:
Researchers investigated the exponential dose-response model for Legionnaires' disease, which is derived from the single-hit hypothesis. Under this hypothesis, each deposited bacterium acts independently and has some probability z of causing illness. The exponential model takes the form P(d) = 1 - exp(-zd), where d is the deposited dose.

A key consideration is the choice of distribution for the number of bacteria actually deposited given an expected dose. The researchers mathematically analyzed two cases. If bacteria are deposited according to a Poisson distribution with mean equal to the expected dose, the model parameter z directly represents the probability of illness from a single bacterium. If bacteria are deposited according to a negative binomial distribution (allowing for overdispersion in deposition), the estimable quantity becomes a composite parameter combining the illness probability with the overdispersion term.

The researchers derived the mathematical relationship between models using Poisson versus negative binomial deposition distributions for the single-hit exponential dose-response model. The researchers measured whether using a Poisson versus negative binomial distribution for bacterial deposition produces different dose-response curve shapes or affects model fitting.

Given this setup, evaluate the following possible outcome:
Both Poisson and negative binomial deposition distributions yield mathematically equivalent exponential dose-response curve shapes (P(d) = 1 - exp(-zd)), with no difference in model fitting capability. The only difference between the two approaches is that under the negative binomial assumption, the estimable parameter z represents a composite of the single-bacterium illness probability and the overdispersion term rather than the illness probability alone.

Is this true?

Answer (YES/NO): YES